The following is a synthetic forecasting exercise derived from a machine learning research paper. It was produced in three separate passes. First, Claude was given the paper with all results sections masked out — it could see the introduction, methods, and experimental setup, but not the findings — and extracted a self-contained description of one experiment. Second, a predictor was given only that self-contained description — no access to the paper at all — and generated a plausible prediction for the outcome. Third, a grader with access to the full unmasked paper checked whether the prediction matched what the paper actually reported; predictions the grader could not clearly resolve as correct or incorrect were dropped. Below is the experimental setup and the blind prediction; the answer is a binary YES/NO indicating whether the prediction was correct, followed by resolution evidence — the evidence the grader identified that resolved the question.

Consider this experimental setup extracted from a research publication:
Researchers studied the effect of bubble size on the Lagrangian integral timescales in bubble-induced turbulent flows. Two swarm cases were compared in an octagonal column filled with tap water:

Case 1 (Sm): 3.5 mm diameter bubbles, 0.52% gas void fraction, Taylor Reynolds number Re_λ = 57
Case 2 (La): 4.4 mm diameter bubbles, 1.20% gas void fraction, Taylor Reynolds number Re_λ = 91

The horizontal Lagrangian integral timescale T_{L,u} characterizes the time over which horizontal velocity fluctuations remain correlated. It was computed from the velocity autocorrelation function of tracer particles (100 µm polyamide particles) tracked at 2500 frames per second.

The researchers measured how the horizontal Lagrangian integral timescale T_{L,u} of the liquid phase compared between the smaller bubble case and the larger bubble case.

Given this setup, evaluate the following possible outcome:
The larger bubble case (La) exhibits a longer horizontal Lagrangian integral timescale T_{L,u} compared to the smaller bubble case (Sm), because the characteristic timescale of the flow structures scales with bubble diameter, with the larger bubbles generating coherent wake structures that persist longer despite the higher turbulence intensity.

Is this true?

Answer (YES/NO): NO